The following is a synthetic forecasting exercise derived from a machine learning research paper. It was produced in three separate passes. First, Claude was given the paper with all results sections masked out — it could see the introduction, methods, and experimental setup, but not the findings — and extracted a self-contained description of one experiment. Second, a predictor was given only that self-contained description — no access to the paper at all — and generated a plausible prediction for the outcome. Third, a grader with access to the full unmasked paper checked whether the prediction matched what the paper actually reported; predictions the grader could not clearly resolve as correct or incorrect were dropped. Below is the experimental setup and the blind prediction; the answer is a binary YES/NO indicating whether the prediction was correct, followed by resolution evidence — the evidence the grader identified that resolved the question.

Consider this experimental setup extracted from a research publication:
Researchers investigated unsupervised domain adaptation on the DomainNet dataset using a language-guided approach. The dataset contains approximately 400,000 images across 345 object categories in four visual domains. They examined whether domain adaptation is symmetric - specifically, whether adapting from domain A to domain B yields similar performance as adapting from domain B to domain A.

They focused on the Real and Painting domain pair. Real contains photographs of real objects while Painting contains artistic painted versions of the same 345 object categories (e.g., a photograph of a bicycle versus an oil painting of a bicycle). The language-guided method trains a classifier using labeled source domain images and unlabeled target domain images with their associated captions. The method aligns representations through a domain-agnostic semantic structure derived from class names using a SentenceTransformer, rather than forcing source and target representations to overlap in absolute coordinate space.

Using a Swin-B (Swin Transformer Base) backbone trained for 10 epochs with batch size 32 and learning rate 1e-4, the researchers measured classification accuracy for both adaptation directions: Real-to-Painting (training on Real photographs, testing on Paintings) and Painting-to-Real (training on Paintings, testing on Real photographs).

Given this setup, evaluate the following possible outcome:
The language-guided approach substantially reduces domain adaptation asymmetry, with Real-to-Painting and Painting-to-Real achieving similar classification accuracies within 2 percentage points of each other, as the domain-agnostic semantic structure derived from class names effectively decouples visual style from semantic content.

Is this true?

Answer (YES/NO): NO